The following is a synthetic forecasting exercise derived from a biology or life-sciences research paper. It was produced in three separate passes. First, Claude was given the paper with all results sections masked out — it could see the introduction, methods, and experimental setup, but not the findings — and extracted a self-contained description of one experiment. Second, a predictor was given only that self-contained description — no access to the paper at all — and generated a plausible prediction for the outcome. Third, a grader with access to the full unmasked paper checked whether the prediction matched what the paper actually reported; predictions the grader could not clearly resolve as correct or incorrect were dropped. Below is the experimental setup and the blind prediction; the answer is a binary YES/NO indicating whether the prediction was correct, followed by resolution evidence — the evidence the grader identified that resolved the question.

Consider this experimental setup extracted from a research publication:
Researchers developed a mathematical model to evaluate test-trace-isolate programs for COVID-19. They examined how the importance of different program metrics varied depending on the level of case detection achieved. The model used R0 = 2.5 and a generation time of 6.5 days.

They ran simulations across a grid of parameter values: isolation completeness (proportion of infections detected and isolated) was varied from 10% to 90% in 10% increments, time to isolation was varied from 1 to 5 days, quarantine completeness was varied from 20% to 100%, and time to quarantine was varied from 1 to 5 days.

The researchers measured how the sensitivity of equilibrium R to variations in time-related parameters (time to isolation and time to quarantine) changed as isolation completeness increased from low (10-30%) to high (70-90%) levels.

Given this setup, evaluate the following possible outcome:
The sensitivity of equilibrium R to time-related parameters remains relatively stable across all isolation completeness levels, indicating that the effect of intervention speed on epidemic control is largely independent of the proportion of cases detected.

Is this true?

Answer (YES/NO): NO